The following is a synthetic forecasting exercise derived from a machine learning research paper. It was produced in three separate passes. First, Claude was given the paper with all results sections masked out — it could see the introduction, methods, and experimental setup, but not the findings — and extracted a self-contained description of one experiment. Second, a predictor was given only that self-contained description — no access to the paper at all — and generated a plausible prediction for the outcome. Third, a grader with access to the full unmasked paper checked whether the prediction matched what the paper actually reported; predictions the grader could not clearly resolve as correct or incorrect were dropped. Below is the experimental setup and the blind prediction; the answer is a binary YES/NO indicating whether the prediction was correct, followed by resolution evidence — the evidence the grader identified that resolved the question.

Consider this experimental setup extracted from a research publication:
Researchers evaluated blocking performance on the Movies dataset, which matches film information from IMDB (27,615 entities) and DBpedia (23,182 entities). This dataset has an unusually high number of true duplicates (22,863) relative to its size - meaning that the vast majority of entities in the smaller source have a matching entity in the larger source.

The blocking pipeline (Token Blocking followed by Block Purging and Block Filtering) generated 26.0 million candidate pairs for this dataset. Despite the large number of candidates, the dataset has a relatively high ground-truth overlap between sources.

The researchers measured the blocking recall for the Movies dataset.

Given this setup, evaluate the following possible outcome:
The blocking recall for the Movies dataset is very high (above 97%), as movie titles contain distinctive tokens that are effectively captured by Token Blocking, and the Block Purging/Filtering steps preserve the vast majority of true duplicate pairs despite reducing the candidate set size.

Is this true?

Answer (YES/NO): YES